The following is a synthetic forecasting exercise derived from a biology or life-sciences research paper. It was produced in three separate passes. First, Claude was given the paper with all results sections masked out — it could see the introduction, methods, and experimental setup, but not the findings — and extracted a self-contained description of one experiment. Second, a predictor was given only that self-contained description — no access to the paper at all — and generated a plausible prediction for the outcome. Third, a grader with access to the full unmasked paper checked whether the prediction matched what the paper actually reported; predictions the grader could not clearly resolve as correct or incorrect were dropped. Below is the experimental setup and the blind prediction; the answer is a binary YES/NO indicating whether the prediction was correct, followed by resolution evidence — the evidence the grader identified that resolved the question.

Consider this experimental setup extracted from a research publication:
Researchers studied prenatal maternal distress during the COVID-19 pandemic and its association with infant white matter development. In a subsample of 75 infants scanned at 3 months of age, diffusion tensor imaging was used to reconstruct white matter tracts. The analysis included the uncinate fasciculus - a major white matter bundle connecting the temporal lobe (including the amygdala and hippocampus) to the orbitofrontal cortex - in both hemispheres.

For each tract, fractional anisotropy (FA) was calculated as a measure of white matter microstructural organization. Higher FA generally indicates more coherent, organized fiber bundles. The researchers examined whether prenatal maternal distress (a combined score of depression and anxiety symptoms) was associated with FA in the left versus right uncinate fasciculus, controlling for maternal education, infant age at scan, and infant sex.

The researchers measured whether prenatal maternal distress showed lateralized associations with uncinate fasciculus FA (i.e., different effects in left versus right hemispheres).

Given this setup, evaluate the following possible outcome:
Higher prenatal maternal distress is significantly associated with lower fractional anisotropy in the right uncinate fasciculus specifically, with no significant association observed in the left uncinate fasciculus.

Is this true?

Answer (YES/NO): NO